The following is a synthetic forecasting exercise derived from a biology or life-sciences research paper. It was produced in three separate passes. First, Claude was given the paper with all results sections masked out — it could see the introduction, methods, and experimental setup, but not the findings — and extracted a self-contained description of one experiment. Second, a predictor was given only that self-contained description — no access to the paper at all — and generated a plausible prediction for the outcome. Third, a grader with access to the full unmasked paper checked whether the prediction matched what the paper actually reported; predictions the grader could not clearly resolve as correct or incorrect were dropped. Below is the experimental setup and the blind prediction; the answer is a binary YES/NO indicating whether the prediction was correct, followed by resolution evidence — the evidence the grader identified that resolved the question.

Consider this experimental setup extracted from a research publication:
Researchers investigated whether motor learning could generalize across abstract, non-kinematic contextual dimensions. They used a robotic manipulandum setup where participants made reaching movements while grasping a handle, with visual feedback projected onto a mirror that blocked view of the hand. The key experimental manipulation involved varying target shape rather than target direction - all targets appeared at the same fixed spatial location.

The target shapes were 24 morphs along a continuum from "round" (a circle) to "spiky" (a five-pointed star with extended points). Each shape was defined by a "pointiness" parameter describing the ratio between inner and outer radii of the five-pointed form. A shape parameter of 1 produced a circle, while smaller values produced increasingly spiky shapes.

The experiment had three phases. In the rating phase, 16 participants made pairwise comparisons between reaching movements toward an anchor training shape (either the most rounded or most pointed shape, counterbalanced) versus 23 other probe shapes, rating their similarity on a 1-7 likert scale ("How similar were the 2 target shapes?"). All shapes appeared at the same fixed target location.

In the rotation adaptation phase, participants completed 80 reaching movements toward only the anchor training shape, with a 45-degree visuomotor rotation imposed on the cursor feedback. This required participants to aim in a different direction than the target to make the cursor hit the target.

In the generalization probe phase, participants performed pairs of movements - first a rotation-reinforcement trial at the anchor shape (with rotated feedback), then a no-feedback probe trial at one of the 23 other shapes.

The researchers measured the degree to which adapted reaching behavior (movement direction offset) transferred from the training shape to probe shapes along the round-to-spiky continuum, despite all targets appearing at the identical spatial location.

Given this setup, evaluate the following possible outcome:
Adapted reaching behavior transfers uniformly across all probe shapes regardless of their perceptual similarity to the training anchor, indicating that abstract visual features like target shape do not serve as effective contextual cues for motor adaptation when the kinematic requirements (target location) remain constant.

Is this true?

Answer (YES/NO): NO